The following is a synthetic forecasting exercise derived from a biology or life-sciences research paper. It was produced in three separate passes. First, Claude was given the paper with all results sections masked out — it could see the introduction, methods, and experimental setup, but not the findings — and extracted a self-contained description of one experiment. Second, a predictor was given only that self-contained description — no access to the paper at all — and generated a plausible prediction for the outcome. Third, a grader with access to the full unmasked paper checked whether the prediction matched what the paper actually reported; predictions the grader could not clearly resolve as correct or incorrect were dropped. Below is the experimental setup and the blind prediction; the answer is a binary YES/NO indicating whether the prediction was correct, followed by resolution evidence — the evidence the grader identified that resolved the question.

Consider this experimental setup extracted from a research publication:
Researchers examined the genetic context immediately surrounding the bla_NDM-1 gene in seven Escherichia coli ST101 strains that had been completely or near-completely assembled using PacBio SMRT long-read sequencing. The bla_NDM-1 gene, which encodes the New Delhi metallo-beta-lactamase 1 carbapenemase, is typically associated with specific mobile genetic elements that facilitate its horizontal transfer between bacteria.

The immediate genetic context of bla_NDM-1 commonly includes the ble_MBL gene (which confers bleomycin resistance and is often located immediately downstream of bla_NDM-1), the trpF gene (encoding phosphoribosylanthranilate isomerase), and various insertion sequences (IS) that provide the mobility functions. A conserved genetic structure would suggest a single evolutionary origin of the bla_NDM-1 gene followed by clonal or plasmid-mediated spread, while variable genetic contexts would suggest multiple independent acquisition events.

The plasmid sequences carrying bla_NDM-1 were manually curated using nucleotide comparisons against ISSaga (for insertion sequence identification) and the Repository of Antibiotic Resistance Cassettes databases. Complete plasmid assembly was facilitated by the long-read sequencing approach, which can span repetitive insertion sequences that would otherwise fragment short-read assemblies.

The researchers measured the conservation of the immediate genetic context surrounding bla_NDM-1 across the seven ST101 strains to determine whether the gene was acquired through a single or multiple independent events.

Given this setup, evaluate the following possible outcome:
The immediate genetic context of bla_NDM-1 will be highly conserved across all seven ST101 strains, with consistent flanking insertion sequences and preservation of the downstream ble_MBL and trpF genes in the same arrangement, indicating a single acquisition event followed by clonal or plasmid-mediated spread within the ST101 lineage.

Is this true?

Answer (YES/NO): NO